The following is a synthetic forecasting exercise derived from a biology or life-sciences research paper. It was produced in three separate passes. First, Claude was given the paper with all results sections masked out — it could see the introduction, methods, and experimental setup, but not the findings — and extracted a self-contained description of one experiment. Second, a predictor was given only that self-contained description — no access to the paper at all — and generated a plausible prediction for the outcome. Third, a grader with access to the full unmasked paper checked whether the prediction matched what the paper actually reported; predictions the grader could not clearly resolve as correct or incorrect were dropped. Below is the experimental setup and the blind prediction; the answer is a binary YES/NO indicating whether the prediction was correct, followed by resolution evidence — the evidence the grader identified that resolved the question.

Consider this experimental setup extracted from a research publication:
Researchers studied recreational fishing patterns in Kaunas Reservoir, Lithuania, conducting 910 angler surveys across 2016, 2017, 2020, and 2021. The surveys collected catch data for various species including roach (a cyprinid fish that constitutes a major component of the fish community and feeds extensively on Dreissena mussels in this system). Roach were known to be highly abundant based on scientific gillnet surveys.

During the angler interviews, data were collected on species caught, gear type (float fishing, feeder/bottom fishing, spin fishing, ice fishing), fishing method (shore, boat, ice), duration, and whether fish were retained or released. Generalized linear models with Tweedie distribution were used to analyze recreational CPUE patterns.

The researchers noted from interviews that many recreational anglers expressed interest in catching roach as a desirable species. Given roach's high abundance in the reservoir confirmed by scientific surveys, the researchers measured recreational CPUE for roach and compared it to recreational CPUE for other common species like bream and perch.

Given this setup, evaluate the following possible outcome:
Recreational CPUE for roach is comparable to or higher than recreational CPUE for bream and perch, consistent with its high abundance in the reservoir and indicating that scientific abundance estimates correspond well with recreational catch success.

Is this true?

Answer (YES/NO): NO